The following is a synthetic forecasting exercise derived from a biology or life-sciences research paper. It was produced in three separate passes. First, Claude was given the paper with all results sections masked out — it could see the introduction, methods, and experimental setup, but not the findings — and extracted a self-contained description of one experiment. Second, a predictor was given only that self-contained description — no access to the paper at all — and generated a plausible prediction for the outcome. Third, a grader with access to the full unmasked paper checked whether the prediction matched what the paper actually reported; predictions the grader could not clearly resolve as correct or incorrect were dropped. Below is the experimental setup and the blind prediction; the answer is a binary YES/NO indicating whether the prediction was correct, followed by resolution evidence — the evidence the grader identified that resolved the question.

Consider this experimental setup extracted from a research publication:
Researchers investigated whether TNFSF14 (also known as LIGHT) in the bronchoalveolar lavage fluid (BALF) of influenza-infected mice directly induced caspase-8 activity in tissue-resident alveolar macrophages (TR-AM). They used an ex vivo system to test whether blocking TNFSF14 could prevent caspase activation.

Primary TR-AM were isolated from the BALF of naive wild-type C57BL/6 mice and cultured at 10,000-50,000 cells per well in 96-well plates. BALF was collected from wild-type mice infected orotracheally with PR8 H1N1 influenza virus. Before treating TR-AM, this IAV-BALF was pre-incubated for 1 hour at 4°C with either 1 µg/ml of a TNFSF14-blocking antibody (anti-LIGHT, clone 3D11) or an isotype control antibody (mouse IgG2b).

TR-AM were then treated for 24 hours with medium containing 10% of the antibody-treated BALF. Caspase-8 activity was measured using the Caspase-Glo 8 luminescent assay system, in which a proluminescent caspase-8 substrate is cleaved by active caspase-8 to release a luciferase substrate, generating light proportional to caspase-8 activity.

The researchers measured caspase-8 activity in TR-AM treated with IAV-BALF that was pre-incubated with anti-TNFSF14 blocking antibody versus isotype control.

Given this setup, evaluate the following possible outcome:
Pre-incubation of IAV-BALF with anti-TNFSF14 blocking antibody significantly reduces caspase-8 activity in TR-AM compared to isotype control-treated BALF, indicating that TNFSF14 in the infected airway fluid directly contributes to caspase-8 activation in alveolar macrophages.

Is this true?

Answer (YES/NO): NO